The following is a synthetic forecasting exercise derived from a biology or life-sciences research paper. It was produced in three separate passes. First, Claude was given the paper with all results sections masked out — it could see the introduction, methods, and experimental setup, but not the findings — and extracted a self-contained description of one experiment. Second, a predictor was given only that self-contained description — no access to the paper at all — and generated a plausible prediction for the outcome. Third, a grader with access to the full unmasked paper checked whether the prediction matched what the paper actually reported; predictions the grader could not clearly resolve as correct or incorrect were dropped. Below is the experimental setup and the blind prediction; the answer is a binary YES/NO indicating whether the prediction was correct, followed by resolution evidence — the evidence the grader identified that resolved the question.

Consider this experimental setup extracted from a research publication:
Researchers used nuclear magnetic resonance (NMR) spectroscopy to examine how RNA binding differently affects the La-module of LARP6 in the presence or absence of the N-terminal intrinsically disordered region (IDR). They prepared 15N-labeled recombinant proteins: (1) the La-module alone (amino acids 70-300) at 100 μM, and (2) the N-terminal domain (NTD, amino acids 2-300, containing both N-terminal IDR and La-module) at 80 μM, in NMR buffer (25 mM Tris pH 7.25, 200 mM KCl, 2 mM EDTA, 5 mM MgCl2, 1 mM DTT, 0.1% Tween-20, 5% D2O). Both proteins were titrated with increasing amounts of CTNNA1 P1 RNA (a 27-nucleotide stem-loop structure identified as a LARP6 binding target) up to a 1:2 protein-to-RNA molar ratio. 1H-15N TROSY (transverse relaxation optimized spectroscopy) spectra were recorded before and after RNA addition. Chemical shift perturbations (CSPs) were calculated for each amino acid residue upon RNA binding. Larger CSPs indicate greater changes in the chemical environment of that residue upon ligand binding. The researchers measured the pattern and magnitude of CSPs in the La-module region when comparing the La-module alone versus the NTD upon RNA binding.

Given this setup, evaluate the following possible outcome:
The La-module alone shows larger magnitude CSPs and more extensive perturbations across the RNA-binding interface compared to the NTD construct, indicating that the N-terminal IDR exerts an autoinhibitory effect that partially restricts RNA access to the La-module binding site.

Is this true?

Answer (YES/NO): NO